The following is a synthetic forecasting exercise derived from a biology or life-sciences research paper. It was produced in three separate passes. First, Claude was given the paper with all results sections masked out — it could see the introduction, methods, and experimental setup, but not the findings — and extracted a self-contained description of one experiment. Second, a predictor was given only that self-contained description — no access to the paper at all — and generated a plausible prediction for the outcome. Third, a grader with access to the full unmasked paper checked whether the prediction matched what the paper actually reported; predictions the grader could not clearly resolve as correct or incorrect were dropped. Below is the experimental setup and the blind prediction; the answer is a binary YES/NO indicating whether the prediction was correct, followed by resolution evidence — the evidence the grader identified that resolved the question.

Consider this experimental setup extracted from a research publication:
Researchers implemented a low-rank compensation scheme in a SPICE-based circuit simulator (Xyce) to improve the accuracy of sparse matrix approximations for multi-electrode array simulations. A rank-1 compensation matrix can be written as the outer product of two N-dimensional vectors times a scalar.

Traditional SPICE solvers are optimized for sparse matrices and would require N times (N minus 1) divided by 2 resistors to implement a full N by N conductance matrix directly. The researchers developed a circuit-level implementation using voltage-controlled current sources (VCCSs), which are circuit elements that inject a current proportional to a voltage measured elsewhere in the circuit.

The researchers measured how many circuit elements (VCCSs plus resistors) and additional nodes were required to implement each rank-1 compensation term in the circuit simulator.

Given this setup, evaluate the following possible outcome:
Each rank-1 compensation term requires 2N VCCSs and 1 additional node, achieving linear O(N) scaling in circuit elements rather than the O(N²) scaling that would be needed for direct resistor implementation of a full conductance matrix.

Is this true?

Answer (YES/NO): NO